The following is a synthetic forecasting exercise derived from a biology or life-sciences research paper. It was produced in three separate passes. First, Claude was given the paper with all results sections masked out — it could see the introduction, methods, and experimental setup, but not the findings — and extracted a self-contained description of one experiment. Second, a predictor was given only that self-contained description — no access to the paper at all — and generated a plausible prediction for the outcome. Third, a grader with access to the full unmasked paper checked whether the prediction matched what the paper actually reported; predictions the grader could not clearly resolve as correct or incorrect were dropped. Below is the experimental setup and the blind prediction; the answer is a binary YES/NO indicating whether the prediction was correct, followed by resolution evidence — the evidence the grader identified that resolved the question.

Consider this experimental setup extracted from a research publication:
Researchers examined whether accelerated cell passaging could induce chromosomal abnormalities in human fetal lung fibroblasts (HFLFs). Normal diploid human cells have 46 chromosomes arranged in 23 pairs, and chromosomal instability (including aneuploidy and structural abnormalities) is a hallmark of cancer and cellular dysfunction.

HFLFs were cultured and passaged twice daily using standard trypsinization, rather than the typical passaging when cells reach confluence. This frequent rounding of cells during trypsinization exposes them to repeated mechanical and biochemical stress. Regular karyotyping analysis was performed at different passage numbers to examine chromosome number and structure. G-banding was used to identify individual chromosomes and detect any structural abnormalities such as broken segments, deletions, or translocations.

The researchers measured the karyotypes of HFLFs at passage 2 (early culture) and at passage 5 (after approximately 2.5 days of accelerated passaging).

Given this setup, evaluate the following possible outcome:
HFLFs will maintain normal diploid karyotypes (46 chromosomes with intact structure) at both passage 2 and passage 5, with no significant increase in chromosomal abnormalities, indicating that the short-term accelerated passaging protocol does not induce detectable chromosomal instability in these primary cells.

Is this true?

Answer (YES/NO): NO